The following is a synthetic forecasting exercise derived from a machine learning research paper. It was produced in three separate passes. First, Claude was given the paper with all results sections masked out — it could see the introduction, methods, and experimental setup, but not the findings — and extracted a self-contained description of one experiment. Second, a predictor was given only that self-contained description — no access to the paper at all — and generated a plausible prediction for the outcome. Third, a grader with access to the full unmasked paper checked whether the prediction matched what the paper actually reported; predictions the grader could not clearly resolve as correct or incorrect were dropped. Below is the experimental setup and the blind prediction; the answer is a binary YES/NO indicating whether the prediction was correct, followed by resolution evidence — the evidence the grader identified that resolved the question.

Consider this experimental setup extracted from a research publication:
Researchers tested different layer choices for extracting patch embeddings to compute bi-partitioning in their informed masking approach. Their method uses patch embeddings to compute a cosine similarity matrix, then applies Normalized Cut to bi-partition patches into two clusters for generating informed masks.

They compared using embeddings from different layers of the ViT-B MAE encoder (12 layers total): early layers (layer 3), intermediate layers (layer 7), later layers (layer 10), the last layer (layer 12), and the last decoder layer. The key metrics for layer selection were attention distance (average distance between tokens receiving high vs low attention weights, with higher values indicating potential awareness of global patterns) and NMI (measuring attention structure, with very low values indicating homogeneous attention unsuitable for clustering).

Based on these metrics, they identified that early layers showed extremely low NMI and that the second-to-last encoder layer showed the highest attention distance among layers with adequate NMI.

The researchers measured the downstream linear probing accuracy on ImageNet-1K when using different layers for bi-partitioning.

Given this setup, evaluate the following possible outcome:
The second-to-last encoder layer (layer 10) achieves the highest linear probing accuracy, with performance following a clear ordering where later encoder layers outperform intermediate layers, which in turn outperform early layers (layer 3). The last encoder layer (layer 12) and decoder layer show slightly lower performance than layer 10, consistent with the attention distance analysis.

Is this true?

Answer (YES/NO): NO